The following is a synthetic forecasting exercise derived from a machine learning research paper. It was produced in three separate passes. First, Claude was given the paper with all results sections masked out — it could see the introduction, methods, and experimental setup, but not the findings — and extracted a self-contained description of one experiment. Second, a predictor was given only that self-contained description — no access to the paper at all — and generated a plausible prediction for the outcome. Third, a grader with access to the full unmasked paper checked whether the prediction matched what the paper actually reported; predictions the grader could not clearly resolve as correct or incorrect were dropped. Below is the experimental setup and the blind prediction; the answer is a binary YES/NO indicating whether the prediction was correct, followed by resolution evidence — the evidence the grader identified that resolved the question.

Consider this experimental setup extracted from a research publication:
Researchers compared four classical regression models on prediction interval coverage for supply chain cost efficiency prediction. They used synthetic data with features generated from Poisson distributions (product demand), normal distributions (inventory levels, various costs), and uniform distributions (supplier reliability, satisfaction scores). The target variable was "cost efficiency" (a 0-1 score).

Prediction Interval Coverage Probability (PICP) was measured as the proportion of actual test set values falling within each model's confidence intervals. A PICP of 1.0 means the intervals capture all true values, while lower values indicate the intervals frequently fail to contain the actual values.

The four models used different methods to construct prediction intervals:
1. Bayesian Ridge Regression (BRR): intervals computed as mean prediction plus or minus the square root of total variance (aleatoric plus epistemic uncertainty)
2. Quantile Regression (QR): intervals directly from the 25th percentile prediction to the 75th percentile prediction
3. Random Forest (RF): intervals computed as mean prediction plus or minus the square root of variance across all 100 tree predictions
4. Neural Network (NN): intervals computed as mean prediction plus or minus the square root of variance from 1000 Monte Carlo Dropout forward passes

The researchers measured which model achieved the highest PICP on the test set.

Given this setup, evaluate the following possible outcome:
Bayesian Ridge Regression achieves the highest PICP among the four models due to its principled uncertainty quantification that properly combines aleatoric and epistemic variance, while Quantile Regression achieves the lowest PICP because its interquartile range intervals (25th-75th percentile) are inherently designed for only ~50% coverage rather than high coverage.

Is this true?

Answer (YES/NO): NO